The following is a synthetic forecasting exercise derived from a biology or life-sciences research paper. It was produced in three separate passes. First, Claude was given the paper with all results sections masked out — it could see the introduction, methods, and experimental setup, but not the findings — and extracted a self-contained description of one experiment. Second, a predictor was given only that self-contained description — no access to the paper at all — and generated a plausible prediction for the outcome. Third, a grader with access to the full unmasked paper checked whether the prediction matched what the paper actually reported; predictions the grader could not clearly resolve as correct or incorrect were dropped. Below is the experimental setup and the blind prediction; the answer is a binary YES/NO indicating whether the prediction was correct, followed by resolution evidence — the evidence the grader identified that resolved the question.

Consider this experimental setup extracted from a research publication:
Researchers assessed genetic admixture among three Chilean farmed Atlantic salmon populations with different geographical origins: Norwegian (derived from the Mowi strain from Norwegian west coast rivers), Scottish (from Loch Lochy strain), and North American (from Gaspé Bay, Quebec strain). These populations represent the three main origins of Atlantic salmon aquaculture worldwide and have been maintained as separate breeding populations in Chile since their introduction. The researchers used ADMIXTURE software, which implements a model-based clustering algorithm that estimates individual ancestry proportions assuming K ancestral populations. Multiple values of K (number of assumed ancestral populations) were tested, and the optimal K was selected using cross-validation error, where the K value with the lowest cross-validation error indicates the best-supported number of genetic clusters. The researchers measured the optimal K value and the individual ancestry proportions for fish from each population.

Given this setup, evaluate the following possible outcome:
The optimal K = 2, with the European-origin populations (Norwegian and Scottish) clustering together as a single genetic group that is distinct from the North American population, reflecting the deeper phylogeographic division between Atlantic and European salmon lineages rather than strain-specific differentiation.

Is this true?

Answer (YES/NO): NO